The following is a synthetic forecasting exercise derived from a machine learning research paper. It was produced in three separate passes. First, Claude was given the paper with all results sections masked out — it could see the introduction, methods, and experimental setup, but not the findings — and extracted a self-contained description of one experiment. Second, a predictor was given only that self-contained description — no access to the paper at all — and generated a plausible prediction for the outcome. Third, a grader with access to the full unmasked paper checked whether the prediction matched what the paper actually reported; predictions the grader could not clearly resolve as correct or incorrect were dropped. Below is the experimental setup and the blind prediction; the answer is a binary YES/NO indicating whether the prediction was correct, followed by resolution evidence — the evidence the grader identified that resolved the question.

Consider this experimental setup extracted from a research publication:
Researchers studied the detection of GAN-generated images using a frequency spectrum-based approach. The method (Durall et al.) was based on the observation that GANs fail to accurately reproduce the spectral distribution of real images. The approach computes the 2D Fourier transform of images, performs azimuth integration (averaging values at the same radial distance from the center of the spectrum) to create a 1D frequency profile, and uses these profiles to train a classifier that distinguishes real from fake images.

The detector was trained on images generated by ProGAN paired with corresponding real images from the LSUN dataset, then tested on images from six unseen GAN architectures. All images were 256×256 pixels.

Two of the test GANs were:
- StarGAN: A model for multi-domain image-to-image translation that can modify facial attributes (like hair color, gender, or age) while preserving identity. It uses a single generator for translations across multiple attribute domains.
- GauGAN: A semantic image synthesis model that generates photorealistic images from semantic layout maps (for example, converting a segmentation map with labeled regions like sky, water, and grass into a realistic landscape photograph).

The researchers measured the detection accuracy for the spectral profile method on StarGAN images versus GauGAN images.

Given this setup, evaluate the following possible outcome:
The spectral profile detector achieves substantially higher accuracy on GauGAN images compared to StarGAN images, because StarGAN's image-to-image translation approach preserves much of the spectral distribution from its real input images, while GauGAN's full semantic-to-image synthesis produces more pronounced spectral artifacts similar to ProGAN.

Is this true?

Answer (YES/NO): NO